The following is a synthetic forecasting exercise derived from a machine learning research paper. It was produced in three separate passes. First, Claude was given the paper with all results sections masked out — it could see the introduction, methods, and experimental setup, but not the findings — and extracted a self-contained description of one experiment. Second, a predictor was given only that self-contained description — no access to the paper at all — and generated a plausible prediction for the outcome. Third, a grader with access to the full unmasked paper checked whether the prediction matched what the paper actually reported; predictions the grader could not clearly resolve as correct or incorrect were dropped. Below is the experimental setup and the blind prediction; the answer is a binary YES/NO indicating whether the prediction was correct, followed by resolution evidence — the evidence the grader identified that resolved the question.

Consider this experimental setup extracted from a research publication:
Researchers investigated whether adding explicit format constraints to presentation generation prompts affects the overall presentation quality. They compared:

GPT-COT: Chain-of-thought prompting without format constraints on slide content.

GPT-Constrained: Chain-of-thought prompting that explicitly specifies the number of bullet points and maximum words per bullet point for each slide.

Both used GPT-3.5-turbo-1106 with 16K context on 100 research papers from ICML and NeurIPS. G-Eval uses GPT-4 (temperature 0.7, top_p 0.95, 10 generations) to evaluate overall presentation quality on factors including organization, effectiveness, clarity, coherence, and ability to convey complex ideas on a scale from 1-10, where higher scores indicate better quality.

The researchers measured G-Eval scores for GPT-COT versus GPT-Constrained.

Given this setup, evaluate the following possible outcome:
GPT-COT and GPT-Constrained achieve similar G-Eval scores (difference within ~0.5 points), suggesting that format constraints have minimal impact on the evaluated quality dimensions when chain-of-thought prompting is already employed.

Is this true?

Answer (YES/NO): YES